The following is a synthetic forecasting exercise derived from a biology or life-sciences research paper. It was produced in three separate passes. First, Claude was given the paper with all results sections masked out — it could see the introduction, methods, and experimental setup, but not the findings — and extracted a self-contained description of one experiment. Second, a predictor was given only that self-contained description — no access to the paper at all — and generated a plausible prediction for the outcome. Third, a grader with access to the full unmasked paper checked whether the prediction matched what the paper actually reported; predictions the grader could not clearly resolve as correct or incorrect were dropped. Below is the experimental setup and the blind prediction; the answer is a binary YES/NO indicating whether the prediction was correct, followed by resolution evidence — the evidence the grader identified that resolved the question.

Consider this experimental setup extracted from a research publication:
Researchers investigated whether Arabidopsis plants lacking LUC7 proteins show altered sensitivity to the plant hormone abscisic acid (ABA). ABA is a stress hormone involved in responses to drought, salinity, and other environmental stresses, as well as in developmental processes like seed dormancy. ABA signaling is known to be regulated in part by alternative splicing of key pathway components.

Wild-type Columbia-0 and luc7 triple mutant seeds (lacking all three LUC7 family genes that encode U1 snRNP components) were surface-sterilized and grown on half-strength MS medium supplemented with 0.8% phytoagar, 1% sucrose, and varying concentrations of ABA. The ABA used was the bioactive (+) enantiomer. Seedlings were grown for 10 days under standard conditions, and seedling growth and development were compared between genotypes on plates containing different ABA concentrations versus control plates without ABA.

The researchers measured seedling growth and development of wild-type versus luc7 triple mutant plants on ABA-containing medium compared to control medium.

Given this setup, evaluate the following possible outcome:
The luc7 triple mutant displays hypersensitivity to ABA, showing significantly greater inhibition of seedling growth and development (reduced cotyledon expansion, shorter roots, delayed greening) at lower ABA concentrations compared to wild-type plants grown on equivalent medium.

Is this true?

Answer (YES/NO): YES